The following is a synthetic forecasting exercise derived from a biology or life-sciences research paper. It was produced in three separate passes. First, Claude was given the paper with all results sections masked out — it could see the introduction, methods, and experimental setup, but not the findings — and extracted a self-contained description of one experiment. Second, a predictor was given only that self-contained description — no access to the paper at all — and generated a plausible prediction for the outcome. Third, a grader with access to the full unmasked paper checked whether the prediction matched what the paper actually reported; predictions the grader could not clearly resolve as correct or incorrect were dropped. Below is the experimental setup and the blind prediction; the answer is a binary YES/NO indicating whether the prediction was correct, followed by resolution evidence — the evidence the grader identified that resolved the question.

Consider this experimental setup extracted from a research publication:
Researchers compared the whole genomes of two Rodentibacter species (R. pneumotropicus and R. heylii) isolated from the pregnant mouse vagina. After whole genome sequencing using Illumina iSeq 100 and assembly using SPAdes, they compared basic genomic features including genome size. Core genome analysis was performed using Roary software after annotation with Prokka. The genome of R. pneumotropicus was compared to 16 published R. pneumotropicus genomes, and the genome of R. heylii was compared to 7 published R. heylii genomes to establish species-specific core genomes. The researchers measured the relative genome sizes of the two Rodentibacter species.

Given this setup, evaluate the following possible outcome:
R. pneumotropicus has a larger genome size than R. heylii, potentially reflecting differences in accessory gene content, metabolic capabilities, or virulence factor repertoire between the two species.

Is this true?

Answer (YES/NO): NO